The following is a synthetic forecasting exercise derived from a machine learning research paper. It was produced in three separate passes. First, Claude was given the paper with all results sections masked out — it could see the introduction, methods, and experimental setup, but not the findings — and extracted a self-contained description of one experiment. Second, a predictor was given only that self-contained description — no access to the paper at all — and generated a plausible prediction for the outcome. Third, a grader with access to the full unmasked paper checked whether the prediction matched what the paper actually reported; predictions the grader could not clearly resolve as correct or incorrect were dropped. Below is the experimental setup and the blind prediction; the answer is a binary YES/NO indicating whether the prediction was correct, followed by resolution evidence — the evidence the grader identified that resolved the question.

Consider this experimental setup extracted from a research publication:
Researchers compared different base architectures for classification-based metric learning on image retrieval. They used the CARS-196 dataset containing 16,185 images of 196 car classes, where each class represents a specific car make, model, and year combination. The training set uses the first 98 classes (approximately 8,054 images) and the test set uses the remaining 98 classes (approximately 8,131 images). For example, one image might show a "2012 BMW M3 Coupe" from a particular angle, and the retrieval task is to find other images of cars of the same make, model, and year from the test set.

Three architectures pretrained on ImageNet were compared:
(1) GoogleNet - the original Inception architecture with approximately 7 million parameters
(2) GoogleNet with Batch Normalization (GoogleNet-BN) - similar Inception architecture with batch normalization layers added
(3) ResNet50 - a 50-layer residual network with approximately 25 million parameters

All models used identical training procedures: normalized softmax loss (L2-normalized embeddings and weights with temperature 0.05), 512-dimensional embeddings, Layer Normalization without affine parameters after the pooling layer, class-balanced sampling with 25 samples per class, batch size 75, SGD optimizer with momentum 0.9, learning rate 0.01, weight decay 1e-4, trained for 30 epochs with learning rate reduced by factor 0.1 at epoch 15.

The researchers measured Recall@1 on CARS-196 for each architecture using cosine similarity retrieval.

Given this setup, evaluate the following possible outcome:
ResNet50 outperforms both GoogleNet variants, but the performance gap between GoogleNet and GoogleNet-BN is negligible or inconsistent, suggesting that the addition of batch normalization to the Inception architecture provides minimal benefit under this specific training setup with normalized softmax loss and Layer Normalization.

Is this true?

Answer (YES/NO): NO